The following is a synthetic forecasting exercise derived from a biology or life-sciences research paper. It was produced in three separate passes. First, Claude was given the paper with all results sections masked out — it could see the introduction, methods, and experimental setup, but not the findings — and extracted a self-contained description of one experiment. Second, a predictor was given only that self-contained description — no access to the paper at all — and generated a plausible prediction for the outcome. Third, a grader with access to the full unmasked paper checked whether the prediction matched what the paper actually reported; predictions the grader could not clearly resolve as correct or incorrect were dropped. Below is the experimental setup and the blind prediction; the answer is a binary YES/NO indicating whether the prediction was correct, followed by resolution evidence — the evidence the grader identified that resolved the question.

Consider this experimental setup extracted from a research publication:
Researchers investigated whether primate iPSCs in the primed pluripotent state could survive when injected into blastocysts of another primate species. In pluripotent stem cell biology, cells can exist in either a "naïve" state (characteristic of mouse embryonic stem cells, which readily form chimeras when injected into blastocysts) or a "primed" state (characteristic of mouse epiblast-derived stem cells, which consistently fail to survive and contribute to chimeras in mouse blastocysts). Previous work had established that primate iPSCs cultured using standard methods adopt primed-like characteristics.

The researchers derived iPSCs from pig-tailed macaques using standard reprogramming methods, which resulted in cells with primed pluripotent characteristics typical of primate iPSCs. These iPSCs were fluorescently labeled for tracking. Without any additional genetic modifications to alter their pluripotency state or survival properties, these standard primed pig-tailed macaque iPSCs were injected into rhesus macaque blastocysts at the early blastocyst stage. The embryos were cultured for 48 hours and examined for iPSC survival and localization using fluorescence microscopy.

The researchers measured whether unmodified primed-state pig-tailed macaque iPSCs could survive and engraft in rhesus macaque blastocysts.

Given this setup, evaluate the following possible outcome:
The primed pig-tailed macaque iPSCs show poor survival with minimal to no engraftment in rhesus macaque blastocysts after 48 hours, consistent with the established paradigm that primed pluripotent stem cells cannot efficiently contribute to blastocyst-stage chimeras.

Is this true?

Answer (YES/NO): NO